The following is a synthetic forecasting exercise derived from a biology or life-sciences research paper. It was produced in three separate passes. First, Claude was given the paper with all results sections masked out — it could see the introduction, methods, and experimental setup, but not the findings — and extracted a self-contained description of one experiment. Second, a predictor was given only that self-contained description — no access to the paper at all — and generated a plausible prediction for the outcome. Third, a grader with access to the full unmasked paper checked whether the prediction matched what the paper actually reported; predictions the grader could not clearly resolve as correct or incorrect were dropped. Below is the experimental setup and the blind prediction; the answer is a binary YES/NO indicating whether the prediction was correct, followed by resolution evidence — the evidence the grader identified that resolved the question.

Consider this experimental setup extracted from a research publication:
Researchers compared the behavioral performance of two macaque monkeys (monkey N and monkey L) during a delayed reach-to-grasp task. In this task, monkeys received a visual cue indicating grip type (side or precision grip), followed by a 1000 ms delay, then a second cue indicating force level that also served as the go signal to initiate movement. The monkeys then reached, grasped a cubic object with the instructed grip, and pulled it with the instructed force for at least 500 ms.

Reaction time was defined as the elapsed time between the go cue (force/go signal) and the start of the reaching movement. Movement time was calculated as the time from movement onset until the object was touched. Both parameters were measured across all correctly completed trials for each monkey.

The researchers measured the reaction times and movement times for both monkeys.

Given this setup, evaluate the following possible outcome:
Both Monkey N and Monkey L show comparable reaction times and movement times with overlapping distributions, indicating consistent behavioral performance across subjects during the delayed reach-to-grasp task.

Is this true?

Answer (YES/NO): NO